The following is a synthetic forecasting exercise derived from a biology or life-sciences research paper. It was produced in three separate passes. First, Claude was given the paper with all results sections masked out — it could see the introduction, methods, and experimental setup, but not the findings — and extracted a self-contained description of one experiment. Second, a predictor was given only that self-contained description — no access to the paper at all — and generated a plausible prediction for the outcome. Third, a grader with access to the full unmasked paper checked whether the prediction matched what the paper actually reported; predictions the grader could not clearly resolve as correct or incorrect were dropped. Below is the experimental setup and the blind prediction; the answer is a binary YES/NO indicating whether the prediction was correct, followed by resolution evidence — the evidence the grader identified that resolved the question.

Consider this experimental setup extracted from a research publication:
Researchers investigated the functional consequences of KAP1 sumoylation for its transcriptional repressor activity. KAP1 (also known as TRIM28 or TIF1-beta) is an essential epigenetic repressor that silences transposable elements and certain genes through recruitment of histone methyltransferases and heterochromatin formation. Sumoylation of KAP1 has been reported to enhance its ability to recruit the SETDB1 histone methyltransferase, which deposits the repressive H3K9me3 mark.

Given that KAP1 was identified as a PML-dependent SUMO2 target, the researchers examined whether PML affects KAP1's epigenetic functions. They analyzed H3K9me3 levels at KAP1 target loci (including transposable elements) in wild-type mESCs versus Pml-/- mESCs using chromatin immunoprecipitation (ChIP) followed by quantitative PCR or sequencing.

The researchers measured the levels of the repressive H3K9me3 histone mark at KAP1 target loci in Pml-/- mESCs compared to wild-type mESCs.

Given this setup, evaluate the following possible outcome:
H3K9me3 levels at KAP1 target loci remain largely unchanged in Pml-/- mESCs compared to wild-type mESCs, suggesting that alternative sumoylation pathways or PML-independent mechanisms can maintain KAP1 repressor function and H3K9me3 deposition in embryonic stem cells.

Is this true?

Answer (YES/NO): NO